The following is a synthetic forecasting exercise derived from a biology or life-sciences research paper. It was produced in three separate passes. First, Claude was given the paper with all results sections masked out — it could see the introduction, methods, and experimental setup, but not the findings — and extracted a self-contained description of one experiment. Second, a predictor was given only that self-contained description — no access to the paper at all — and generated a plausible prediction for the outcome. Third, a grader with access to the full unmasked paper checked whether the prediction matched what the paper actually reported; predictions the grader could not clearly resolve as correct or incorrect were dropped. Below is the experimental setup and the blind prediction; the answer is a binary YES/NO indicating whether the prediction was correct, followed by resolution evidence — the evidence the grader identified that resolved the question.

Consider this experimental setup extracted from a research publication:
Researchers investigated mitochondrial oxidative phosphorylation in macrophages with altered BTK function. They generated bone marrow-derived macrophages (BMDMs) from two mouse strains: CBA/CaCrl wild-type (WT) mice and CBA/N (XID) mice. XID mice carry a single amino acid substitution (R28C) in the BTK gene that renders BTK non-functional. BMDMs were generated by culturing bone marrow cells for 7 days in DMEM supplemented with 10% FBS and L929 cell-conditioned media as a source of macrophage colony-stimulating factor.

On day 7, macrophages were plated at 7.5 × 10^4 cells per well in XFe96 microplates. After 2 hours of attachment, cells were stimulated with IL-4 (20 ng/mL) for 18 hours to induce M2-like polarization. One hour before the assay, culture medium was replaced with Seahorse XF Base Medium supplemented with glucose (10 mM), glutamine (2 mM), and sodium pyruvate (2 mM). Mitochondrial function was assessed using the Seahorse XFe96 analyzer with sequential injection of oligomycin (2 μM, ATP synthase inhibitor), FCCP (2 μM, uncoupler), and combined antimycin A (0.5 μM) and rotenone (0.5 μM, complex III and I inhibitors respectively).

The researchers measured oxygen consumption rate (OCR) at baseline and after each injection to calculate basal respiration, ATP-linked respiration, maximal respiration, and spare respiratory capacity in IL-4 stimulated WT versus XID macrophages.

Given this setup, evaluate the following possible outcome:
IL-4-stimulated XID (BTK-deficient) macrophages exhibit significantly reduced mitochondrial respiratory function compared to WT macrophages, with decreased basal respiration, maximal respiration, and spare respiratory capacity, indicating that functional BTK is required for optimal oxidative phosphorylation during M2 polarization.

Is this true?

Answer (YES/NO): NO